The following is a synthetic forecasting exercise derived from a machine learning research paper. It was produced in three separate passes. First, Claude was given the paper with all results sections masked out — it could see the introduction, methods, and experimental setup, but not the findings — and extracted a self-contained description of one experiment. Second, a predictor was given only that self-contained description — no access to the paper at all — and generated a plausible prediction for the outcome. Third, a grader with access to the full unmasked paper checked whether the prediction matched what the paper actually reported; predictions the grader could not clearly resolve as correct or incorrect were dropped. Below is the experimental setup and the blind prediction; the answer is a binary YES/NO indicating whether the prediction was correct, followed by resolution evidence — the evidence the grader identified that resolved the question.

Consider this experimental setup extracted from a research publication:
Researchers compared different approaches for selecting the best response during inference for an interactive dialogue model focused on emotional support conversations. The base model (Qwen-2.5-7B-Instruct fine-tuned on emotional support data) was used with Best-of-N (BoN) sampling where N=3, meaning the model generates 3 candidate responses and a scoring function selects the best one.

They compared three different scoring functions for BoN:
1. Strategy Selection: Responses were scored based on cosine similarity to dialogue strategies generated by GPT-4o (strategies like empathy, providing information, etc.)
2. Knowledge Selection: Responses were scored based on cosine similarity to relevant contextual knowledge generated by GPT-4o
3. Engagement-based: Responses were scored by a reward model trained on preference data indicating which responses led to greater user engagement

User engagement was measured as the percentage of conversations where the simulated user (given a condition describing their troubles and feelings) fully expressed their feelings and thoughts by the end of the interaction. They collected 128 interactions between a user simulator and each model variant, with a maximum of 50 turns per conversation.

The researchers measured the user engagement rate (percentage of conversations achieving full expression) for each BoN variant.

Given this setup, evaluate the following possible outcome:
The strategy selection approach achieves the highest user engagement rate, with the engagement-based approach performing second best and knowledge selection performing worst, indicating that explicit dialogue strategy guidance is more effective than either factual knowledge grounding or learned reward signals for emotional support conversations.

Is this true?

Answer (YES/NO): NO